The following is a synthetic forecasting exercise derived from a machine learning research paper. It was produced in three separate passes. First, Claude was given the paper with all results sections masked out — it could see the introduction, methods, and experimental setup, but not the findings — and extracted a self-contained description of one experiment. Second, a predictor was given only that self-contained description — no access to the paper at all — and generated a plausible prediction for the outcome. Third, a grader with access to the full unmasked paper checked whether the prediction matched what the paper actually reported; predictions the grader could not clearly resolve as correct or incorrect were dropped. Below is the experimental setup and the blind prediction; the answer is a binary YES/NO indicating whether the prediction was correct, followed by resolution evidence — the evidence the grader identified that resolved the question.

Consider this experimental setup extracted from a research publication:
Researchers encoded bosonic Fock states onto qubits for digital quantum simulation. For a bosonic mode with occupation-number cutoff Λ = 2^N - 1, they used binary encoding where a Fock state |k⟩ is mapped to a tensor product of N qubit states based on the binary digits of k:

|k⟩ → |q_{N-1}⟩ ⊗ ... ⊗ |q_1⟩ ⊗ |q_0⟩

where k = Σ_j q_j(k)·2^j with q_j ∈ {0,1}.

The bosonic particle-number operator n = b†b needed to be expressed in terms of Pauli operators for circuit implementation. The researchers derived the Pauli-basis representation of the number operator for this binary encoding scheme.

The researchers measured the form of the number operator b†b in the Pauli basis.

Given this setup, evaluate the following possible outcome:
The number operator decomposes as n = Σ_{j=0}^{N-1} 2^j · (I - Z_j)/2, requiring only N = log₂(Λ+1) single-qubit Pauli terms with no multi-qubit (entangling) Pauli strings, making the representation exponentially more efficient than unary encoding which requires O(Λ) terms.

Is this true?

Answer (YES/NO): YES